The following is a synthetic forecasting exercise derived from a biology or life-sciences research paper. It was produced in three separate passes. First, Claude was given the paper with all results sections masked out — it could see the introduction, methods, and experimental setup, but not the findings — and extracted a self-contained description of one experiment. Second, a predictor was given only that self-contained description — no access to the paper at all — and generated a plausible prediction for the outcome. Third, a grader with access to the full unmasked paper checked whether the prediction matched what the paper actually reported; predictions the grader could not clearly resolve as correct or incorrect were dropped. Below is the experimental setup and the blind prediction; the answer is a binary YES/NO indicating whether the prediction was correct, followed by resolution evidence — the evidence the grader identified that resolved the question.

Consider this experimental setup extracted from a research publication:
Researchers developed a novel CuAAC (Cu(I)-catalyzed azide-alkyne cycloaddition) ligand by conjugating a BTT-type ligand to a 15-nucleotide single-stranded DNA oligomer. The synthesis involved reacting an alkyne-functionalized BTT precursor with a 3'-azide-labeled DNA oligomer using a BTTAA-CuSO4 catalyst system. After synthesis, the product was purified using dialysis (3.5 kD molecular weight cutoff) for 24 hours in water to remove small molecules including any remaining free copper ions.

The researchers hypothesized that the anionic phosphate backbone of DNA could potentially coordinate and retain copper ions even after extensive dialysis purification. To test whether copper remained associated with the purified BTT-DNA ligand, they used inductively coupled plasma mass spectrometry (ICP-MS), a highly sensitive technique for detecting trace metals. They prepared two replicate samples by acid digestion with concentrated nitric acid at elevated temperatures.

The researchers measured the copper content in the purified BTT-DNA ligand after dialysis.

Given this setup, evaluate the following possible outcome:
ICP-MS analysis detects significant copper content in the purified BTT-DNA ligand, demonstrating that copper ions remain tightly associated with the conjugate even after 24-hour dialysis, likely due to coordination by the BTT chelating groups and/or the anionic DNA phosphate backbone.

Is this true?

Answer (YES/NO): YES